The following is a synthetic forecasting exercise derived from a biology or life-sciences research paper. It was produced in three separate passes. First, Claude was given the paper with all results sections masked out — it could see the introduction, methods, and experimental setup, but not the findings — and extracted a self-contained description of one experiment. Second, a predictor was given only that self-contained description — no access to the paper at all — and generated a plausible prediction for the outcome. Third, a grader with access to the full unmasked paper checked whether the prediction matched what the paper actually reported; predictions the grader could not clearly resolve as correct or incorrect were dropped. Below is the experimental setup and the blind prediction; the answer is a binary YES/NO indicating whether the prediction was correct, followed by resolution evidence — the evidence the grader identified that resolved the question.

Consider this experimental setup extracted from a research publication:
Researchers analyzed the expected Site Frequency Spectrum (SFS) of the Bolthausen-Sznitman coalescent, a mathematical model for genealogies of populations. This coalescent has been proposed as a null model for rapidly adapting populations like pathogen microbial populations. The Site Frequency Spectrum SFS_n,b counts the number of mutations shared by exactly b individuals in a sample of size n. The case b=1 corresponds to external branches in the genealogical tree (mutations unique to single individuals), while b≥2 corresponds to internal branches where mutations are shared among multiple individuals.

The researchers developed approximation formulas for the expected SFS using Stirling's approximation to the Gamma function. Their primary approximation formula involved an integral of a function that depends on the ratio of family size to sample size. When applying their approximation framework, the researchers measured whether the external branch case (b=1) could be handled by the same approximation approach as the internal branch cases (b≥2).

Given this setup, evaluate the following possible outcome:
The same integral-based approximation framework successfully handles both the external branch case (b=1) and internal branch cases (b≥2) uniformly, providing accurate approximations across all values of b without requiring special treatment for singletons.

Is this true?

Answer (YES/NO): NO